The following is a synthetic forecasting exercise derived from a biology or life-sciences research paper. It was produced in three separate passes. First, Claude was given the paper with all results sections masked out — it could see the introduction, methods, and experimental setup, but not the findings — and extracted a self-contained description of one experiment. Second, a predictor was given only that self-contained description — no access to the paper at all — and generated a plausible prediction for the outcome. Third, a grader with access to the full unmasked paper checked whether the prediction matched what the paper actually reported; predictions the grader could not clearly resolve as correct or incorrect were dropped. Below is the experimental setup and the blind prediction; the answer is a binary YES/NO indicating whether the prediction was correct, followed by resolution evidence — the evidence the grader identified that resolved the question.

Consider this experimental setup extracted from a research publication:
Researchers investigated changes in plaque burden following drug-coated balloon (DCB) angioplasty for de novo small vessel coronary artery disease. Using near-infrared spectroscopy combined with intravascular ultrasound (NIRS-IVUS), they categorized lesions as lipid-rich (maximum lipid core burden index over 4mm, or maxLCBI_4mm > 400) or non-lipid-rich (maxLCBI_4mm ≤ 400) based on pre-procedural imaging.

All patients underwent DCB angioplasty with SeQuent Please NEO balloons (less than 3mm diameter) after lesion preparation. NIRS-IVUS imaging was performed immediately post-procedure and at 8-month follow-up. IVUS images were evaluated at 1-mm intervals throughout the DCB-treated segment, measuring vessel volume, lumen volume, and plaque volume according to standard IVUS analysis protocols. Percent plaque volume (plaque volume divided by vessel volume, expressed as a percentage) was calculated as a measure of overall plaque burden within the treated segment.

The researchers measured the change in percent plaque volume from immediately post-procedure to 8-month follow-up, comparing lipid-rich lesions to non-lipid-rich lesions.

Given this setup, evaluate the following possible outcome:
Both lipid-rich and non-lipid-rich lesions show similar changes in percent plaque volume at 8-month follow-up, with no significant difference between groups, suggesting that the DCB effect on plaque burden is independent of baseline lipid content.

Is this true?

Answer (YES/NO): NO